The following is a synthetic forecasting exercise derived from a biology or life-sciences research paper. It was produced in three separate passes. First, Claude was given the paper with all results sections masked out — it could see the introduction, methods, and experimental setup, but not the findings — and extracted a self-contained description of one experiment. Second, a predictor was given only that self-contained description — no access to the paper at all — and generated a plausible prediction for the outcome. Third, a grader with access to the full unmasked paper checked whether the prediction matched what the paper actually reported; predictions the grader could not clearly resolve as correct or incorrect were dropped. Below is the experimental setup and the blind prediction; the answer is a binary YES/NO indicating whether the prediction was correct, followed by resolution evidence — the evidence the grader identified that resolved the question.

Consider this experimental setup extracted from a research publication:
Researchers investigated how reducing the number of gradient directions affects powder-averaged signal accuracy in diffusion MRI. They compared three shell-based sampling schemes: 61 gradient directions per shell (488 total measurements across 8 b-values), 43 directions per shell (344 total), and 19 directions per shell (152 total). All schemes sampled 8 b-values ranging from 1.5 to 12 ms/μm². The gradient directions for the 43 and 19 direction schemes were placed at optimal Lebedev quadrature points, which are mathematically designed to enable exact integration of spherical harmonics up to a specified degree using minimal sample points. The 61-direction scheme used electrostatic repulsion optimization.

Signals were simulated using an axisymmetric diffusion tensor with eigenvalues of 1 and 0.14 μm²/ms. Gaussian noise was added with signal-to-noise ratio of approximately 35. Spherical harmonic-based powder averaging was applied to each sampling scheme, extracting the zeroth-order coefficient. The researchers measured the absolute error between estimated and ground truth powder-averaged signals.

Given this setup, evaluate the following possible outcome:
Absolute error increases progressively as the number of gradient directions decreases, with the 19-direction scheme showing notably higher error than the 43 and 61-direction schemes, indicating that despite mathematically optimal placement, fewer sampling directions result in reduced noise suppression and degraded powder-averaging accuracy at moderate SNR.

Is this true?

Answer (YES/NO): YES